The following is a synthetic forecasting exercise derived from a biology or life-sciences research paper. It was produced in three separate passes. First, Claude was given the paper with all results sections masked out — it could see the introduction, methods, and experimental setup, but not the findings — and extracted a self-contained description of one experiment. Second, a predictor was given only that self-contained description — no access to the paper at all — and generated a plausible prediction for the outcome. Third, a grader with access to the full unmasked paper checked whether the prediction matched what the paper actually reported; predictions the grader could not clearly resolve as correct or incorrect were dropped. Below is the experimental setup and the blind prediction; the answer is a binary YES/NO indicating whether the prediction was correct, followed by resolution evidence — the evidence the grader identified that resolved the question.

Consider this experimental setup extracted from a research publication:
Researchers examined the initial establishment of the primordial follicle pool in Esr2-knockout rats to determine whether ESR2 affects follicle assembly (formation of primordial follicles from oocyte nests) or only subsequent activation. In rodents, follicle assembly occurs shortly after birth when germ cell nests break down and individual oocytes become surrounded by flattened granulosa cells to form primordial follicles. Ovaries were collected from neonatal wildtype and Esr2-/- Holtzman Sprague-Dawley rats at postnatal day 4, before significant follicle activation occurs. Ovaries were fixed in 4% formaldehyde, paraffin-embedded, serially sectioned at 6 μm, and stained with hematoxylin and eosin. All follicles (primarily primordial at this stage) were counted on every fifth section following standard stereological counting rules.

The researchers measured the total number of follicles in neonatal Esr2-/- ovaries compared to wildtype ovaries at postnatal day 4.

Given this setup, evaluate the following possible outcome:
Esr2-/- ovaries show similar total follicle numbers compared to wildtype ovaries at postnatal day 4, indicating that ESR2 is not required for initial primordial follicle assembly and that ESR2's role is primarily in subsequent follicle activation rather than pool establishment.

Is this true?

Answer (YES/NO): YES